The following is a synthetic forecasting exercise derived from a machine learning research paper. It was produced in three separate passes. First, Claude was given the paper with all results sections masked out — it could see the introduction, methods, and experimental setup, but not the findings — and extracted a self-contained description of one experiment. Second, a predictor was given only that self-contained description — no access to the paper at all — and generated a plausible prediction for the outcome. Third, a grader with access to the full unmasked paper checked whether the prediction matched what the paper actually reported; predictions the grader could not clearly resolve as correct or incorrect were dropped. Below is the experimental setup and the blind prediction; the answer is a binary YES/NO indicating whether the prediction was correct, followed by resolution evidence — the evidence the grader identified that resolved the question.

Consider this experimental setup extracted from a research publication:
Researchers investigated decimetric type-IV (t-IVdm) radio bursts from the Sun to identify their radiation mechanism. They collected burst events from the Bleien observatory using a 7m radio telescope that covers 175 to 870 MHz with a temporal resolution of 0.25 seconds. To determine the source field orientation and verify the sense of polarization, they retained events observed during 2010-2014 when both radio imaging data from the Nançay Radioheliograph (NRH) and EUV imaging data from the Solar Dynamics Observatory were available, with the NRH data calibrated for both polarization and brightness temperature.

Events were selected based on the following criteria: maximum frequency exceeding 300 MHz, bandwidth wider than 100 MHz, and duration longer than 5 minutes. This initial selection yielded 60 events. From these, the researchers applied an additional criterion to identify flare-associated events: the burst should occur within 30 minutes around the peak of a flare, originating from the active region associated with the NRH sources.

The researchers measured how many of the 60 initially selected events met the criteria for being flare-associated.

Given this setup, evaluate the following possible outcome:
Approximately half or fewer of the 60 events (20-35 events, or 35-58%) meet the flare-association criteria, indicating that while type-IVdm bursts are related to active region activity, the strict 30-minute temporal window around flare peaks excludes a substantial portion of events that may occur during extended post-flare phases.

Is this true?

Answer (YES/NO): NO